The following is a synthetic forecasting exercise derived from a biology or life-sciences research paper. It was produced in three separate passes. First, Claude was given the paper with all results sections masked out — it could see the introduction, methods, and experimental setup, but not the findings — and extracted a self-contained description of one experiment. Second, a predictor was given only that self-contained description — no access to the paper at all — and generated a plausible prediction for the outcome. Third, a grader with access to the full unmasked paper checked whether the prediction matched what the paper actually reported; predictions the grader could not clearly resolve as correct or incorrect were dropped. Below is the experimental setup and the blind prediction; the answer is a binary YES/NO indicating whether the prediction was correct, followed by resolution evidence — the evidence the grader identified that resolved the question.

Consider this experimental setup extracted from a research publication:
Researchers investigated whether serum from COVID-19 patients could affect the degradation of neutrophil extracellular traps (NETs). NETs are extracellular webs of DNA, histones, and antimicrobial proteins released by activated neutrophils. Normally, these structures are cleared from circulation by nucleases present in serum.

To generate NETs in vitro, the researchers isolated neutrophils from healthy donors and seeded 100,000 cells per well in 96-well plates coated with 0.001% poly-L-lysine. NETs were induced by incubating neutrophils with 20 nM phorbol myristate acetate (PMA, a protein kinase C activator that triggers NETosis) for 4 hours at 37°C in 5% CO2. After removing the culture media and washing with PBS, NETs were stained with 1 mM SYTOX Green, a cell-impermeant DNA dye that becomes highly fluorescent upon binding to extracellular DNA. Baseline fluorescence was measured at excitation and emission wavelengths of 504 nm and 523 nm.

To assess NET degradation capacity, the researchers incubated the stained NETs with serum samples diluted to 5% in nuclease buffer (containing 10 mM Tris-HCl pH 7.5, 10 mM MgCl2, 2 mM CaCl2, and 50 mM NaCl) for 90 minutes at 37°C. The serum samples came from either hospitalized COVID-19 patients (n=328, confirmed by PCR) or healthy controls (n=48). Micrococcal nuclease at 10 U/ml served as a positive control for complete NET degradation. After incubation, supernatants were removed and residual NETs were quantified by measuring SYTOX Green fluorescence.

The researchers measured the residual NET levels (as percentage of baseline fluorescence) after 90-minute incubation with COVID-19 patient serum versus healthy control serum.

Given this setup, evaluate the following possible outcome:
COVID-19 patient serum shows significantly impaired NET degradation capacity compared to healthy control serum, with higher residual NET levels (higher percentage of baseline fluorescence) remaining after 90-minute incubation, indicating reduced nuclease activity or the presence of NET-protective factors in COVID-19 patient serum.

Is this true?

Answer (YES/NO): YES